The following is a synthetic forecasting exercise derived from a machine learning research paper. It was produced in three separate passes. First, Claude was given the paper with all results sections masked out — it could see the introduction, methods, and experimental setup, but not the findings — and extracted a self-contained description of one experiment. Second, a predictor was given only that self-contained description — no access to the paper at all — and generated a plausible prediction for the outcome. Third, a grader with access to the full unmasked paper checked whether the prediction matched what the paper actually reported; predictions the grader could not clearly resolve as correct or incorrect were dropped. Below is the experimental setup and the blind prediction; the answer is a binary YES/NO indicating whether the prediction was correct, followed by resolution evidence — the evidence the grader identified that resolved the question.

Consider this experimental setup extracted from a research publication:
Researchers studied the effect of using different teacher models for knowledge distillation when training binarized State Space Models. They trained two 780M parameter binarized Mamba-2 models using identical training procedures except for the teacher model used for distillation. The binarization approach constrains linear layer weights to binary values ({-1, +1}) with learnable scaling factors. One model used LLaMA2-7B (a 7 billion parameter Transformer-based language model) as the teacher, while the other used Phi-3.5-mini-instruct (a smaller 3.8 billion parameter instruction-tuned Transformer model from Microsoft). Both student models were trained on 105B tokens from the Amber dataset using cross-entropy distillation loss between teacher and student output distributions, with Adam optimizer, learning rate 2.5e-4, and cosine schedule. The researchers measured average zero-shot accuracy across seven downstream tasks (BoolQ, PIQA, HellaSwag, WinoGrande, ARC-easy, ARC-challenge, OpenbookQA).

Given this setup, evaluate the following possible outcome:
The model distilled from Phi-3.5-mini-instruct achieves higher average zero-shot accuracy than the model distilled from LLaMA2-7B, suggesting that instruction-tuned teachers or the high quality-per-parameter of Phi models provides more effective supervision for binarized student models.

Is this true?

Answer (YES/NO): NO